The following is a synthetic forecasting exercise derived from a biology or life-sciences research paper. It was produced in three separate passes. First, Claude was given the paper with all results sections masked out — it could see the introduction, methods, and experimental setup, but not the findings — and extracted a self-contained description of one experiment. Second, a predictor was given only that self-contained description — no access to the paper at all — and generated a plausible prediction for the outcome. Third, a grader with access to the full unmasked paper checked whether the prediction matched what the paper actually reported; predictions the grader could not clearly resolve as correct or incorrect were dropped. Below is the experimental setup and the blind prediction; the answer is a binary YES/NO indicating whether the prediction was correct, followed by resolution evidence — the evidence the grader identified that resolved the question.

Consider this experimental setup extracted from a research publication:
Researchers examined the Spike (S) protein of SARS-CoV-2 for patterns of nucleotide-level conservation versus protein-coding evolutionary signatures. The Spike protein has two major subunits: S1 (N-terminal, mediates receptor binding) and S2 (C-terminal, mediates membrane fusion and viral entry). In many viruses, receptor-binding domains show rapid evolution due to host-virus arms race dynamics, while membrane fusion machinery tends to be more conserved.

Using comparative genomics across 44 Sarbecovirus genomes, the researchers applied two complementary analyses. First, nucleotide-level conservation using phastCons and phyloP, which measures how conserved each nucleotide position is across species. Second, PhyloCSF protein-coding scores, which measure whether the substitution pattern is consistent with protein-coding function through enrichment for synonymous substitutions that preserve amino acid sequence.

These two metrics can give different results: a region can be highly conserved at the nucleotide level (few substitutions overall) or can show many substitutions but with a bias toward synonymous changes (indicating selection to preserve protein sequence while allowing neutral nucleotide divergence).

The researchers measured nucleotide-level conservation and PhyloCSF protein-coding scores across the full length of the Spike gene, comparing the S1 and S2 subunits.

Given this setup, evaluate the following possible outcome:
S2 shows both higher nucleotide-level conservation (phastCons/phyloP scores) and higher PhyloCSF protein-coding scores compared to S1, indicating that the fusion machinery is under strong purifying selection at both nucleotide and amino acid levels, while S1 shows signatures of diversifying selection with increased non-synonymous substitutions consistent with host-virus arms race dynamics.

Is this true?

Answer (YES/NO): NO